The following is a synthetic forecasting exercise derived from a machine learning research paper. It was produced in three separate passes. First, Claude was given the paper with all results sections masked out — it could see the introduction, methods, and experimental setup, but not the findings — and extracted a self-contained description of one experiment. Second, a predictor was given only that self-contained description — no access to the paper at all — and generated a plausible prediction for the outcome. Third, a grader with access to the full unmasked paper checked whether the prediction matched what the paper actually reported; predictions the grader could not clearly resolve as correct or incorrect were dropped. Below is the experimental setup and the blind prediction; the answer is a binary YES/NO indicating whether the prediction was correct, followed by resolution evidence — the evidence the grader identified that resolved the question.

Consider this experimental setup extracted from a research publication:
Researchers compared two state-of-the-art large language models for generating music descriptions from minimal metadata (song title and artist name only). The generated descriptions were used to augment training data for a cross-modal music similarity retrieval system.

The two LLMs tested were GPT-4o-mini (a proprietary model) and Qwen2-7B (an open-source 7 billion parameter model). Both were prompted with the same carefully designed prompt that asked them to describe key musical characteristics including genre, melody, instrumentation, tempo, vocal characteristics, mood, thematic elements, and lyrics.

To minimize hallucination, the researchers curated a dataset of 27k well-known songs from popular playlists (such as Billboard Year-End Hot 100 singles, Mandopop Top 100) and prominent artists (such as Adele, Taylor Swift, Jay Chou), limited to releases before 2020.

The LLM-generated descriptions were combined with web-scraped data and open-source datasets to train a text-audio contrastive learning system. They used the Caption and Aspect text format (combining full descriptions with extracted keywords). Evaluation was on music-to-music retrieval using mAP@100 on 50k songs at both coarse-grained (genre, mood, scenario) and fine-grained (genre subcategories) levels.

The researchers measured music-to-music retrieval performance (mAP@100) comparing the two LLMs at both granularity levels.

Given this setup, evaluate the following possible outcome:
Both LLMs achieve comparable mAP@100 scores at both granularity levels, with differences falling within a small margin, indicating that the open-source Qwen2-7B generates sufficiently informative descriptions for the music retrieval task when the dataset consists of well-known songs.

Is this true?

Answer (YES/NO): YES